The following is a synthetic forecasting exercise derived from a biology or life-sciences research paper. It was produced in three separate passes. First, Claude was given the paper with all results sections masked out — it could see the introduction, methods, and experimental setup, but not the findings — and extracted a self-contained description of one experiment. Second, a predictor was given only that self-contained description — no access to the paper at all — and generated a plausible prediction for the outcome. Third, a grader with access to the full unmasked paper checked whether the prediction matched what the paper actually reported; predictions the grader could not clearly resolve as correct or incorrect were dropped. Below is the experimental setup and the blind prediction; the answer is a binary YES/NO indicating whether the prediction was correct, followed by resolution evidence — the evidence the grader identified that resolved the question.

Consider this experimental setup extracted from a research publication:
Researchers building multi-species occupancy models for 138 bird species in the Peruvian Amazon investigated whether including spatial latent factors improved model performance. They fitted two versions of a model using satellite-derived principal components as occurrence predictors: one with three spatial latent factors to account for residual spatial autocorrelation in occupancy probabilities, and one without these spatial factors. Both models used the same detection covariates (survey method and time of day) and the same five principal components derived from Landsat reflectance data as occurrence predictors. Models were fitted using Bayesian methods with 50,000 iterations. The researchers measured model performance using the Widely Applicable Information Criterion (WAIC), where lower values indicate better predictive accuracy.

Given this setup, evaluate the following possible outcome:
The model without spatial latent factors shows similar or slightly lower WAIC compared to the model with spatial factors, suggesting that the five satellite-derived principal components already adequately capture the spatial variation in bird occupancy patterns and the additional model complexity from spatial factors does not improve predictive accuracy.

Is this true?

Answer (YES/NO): NO